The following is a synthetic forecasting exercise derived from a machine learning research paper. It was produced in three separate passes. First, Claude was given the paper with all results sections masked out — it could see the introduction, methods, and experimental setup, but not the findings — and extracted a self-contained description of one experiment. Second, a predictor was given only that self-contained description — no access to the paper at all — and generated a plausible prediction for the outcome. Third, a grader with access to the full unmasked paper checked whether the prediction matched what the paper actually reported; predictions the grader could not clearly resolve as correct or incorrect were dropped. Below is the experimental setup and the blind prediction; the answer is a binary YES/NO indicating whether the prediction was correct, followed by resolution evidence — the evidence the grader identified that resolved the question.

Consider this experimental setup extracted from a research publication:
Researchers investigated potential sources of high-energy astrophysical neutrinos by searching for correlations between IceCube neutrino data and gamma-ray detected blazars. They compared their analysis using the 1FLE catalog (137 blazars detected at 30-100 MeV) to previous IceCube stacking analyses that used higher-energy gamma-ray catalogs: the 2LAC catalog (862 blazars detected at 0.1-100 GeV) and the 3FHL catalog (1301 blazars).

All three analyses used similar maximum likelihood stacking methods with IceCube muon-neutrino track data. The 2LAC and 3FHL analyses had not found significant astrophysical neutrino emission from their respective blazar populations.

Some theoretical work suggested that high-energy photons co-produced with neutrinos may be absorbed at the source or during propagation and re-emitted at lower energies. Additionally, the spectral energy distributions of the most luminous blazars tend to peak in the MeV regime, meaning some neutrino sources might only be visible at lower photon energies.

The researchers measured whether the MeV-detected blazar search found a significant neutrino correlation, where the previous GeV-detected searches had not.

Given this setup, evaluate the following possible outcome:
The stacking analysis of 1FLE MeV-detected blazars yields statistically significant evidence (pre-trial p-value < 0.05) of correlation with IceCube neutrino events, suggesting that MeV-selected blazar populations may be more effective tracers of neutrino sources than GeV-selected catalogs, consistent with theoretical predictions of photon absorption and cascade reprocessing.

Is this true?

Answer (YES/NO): NO